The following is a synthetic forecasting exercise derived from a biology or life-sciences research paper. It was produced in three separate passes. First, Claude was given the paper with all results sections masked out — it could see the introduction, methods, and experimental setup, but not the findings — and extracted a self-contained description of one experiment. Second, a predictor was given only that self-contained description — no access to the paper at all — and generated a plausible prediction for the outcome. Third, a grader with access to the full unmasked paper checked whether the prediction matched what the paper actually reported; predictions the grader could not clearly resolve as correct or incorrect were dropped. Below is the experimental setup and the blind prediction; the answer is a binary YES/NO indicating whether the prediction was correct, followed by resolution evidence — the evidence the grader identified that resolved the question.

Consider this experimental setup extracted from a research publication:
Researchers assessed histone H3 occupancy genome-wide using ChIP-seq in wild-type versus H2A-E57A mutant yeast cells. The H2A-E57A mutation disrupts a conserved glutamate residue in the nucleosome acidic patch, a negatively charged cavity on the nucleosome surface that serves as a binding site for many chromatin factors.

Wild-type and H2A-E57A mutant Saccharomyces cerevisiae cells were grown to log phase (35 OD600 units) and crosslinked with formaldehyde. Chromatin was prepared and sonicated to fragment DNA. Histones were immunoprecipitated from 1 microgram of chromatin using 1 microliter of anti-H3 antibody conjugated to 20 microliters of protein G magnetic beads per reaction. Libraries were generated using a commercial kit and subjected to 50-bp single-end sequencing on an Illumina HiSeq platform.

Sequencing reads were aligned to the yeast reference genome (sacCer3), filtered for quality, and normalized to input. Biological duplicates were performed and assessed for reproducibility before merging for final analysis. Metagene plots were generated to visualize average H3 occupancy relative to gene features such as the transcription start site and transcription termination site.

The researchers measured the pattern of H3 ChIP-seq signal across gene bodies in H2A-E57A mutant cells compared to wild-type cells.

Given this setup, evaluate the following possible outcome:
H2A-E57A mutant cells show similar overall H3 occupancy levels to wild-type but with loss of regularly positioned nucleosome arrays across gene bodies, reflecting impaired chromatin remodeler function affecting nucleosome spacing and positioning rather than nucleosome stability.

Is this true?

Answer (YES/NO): NO